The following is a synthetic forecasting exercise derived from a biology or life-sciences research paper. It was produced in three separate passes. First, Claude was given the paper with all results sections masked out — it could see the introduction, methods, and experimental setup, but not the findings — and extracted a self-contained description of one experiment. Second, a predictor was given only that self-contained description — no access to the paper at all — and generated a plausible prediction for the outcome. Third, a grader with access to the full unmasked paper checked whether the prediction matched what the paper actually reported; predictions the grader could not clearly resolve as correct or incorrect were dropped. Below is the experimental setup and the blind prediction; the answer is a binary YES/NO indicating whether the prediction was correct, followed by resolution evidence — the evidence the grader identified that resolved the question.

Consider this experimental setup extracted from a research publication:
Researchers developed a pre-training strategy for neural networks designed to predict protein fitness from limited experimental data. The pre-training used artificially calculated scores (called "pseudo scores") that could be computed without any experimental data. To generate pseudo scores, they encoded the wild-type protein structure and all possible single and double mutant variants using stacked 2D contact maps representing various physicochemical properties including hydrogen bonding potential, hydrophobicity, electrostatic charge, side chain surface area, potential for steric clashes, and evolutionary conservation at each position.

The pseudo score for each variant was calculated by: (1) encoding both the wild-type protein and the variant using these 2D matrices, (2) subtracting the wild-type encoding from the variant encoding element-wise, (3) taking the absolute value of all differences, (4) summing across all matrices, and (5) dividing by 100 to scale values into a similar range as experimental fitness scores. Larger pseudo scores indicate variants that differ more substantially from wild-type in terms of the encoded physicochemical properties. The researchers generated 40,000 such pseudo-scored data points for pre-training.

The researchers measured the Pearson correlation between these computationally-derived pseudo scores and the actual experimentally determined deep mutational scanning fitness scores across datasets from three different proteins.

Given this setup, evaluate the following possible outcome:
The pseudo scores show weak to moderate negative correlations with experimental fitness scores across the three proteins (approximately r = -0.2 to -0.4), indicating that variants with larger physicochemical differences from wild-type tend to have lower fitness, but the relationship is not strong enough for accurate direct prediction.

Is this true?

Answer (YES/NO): NO